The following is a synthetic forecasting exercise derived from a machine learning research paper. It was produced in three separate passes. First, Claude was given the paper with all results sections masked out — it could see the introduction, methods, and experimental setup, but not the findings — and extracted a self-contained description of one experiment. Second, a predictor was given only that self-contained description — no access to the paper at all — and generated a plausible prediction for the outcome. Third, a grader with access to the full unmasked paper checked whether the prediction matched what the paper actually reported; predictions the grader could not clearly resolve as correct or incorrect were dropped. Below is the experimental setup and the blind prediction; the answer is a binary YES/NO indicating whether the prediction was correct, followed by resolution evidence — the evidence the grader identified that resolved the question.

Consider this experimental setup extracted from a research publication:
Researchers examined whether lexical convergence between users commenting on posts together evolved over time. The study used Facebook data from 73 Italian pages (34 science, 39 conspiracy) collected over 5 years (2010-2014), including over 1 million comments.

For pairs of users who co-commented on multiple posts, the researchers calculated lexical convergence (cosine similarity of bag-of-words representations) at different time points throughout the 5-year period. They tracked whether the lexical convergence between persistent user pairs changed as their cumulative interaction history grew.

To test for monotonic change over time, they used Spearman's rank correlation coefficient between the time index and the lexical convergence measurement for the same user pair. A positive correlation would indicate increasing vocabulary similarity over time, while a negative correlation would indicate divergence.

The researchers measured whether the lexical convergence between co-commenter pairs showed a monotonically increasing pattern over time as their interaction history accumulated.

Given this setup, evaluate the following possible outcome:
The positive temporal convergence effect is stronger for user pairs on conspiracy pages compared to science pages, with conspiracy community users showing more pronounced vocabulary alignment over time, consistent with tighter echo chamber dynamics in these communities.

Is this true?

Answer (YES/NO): NO